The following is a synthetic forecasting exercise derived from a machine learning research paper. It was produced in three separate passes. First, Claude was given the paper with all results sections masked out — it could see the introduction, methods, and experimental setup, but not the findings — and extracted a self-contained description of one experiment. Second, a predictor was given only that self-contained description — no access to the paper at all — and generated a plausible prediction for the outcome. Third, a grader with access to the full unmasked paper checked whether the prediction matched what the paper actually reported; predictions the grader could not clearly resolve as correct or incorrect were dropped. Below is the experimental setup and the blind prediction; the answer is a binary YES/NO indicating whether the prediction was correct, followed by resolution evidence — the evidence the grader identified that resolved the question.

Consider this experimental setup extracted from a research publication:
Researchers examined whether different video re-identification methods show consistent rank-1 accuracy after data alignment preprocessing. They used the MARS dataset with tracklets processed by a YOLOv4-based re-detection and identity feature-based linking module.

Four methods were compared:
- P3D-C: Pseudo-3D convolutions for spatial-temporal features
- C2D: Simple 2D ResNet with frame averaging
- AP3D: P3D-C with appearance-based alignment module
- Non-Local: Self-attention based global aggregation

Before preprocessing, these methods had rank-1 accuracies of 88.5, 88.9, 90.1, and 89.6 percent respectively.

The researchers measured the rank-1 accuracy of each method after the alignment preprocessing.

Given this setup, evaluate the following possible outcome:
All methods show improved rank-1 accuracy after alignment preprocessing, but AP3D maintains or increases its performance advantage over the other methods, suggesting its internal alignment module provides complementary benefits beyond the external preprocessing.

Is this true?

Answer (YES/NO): NO